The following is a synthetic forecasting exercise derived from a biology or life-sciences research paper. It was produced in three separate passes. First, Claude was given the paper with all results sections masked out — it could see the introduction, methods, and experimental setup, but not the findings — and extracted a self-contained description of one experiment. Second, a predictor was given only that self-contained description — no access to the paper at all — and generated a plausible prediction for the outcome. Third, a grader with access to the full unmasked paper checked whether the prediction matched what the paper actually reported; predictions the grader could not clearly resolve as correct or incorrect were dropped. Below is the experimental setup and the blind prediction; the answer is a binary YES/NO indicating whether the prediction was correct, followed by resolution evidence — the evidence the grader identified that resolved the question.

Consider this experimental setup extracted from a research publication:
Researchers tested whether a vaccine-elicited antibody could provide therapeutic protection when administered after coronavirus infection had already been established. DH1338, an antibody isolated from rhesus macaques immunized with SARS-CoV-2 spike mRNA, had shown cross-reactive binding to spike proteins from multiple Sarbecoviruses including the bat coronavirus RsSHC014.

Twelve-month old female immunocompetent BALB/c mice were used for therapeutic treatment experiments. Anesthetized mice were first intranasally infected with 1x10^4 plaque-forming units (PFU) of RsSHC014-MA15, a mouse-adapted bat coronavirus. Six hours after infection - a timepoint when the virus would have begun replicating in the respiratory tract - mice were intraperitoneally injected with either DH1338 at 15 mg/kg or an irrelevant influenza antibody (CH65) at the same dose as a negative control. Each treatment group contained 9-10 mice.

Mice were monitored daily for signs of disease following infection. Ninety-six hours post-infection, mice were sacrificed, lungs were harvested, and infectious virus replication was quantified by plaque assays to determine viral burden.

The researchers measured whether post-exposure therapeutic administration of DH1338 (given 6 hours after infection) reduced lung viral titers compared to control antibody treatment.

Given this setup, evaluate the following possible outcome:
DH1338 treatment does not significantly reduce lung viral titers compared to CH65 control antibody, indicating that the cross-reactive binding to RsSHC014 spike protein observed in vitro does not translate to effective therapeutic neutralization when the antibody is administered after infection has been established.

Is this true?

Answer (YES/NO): NO